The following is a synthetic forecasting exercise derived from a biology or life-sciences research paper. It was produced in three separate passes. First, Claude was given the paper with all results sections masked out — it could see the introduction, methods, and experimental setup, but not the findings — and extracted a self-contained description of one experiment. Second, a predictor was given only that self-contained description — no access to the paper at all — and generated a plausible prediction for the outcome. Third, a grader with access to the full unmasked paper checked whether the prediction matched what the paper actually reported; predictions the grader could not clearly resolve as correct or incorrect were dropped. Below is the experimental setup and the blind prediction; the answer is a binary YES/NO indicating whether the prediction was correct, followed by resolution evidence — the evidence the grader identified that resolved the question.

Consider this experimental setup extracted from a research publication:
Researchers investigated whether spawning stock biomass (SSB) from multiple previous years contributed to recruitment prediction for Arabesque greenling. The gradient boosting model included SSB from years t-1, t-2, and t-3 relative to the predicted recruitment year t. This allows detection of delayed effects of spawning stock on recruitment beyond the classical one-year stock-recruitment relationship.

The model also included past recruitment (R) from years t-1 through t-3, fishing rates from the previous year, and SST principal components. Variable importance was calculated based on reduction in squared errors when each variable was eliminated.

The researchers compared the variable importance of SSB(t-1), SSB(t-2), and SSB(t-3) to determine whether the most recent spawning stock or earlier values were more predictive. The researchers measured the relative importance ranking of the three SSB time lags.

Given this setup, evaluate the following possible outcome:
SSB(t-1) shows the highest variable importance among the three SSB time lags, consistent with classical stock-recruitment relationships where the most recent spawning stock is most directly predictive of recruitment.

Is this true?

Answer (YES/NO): YES